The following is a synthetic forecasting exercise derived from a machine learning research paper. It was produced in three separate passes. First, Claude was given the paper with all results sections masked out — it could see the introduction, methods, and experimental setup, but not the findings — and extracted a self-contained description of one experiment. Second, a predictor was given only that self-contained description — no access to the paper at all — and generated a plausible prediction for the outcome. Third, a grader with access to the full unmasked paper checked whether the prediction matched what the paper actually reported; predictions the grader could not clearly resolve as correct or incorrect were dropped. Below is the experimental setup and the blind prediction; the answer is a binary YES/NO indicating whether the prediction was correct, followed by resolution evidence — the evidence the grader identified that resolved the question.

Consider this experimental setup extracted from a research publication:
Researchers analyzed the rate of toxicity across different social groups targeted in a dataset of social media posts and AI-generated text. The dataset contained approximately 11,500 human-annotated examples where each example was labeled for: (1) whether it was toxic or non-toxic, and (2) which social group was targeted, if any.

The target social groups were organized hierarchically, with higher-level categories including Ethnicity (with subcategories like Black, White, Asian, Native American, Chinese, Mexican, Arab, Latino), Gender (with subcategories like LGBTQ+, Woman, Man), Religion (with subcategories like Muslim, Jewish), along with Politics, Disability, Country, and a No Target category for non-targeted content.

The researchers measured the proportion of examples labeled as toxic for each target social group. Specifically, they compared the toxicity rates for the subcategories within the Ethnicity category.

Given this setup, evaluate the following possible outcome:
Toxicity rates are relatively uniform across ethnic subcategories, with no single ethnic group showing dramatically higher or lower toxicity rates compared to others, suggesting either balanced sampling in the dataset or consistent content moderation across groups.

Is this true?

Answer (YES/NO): NO